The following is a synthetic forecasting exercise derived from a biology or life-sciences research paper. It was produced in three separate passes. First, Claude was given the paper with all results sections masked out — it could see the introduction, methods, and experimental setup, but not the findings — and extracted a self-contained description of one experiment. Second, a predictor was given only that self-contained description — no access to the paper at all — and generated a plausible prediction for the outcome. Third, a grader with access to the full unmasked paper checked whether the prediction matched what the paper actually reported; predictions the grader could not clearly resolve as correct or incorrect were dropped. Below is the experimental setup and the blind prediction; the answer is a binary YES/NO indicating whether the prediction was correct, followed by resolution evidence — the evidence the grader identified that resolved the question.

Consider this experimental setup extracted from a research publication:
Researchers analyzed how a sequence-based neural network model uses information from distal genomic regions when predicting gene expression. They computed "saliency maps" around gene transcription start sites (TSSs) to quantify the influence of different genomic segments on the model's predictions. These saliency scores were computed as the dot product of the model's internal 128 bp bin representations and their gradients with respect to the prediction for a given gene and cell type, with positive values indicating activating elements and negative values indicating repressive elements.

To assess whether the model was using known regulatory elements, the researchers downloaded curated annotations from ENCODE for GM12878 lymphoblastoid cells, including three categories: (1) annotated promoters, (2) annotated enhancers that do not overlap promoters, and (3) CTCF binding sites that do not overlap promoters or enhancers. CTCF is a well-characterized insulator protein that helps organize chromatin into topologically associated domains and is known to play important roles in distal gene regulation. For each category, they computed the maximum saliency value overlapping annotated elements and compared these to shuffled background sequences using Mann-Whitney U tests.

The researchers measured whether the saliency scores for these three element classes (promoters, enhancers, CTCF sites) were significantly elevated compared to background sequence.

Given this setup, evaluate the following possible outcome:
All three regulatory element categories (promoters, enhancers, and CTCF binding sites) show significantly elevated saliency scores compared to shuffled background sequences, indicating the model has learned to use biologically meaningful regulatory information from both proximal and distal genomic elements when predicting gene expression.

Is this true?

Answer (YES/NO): NO